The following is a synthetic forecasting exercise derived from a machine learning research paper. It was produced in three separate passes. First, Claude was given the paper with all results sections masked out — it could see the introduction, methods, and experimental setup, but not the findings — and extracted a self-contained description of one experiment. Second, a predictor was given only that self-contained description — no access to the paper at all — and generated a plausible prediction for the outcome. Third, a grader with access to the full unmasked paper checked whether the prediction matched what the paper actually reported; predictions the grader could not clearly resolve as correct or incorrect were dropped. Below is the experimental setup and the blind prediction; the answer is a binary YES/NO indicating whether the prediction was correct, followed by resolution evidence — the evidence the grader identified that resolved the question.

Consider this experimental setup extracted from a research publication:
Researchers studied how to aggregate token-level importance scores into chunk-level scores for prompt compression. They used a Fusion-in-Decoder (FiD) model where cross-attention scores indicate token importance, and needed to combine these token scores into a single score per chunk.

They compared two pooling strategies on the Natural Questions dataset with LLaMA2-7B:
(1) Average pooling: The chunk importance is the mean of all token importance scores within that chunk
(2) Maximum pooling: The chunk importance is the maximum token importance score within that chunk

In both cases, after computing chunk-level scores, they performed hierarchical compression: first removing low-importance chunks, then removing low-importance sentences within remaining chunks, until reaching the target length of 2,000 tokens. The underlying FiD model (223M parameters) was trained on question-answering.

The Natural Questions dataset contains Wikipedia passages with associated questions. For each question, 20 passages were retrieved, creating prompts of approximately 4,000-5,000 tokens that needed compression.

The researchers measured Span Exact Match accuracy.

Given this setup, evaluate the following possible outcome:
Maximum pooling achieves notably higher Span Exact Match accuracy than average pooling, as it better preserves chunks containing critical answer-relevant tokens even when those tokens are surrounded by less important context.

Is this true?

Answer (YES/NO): NO